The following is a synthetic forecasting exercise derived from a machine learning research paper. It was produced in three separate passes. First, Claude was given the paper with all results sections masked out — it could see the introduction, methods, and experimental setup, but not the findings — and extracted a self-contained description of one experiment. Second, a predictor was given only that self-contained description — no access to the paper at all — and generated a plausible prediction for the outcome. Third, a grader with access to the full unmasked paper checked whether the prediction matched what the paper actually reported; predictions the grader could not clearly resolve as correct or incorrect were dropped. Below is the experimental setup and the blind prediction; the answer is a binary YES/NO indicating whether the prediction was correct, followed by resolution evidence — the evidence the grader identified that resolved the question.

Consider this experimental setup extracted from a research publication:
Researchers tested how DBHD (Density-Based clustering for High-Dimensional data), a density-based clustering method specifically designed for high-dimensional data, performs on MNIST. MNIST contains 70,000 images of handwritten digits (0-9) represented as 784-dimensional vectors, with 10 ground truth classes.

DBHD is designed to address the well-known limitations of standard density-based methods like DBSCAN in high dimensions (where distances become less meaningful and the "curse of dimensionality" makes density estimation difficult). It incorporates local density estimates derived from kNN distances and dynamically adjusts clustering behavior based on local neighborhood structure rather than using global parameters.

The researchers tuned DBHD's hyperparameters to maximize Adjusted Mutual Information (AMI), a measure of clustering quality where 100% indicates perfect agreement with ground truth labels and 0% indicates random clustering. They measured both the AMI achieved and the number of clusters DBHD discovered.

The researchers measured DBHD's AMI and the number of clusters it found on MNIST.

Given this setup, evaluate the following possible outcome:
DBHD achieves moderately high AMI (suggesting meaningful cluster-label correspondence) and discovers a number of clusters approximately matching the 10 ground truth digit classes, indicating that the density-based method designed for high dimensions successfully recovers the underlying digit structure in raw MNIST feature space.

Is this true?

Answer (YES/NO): NO